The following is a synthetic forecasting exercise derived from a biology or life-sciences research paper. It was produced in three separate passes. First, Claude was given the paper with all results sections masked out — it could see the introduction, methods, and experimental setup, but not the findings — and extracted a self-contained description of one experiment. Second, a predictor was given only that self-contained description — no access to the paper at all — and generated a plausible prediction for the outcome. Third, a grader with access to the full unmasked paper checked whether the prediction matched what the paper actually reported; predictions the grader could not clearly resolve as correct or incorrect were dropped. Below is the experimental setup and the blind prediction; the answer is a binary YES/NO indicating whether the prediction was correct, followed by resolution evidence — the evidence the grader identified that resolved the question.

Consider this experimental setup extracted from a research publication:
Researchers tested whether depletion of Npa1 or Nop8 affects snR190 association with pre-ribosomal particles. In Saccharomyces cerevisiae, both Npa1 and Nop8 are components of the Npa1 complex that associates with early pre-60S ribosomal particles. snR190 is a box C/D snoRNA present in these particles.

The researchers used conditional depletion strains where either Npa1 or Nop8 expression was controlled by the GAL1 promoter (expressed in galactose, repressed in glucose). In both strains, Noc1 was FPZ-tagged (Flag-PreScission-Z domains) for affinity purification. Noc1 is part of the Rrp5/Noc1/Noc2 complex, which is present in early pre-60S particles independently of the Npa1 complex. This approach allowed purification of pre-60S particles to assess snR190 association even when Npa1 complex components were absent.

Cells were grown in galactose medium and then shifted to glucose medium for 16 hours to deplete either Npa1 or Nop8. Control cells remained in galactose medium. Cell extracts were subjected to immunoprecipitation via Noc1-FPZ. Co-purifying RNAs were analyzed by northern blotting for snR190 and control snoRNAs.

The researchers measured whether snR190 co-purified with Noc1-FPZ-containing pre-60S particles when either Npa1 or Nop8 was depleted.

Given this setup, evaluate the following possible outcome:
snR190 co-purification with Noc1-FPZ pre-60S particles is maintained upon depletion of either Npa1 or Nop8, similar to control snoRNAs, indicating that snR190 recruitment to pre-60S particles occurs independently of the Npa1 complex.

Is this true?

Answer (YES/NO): NO